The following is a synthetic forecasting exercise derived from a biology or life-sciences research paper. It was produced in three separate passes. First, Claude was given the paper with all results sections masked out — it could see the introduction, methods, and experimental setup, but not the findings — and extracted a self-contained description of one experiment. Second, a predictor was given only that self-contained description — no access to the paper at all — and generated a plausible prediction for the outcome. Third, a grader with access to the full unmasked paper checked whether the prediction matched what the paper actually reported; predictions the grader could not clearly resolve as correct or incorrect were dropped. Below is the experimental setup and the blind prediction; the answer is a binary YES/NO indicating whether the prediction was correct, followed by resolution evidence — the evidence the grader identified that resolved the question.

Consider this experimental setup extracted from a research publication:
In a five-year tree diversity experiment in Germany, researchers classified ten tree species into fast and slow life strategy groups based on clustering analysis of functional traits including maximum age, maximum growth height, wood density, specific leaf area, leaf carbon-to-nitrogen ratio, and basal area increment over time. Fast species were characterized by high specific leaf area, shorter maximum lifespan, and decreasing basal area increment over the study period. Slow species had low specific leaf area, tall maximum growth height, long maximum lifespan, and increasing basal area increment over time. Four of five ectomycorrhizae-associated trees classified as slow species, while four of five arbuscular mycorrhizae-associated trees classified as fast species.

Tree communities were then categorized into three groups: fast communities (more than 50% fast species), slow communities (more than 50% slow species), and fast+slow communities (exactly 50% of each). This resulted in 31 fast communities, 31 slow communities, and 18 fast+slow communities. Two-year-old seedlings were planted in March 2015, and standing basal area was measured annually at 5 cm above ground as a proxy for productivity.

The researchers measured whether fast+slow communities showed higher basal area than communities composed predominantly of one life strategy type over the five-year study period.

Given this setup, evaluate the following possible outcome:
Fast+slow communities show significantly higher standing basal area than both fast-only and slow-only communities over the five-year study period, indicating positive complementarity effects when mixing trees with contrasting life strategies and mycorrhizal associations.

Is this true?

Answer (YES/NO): NO